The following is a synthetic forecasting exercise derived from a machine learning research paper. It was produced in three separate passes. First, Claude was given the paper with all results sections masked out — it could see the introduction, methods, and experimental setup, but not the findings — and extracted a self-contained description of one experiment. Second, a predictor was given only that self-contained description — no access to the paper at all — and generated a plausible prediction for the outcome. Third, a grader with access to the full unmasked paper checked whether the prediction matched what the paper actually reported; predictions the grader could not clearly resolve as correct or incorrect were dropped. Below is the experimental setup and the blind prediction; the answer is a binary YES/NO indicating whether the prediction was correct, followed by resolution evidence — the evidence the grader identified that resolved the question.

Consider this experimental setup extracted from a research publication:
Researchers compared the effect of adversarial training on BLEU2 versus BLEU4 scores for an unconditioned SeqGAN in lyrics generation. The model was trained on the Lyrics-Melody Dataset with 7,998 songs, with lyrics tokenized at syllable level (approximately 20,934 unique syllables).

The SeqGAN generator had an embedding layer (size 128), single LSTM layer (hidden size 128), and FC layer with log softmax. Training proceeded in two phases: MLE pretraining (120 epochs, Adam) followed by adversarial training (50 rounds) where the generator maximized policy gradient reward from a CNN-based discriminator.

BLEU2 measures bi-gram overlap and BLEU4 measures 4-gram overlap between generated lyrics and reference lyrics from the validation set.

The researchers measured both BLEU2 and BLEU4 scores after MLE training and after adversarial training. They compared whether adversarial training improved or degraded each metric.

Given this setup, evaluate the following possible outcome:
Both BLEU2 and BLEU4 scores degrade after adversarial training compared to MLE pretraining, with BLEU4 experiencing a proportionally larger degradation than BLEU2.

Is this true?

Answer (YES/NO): NO